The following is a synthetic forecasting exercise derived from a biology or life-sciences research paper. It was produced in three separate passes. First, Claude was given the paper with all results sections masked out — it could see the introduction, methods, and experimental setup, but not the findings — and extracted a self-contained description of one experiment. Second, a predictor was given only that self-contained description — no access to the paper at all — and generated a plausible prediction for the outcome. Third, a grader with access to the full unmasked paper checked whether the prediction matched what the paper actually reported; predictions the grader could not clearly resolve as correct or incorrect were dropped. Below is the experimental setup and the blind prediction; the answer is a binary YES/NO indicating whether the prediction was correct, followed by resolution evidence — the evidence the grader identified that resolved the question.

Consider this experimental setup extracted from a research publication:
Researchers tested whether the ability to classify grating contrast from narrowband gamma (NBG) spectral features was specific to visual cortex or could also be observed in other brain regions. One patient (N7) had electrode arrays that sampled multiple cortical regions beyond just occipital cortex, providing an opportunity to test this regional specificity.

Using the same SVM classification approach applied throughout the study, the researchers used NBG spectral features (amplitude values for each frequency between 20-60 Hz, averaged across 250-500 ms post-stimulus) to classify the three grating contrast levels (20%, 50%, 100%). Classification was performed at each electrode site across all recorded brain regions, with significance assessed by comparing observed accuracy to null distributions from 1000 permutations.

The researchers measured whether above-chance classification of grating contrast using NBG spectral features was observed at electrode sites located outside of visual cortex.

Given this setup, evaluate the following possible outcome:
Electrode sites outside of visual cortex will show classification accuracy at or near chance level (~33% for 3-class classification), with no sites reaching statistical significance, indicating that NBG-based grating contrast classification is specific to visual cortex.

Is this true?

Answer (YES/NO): YES